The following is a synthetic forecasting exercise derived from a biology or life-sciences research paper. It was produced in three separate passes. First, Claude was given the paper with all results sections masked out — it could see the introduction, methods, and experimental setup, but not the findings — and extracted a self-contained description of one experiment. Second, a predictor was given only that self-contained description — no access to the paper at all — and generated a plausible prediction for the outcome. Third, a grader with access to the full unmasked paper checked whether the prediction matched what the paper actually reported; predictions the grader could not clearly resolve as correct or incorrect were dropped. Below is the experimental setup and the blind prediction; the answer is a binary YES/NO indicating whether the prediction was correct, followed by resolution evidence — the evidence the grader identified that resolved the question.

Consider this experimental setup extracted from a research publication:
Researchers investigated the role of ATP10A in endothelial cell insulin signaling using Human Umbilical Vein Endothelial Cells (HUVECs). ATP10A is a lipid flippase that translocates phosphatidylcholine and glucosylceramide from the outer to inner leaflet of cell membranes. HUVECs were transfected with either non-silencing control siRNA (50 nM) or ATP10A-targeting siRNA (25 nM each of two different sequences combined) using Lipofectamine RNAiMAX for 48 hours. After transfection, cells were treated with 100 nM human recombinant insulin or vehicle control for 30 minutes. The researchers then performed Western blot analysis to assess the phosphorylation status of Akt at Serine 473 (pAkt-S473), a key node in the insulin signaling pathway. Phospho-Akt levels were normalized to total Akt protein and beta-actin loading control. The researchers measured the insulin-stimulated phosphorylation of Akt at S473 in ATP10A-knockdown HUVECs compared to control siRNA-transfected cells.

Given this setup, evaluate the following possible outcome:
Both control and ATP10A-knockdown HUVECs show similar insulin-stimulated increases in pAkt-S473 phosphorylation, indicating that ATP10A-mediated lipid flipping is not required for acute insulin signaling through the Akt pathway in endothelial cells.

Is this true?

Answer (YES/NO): NO